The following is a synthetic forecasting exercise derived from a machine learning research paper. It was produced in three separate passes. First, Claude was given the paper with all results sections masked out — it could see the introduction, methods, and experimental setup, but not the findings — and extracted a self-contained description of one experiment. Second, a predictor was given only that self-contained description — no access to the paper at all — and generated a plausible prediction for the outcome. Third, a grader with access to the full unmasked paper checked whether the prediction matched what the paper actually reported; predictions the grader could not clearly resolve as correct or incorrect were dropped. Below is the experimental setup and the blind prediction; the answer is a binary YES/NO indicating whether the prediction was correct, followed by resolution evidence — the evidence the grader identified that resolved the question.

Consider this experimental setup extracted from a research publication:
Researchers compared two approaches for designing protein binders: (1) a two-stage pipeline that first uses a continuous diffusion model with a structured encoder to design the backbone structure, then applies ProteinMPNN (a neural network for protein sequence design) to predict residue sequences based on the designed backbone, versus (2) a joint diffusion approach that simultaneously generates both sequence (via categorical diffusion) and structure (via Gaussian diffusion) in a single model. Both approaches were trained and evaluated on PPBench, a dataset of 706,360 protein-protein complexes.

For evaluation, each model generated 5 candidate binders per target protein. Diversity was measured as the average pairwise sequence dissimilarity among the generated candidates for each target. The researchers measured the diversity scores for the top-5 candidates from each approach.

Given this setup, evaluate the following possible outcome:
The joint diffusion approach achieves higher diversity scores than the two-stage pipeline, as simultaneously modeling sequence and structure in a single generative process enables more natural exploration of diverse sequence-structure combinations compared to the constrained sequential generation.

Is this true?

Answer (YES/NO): YES